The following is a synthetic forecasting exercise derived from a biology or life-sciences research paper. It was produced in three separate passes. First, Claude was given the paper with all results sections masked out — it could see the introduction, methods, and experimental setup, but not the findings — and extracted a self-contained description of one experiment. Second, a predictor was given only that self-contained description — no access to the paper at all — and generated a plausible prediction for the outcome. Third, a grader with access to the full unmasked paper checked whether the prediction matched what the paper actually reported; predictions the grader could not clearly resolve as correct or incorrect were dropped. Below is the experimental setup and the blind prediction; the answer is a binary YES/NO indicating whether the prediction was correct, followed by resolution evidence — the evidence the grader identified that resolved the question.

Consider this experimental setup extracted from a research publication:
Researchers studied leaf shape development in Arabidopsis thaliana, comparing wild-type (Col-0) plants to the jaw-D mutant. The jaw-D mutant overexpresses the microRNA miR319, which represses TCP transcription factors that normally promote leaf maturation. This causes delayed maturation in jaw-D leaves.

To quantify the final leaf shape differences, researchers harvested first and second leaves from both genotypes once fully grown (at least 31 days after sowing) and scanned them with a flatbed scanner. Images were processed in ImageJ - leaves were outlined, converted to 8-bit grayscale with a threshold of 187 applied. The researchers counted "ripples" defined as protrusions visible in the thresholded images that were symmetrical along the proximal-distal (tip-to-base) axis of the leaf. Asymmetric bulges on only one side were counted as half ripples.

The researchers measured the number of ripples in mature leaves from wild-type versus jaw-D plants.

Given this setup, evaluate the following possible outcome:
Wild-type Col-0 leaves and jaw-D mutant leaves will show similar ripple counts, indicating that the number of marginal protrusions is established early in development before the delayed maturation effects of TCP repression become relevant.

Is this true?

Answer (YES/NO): NO